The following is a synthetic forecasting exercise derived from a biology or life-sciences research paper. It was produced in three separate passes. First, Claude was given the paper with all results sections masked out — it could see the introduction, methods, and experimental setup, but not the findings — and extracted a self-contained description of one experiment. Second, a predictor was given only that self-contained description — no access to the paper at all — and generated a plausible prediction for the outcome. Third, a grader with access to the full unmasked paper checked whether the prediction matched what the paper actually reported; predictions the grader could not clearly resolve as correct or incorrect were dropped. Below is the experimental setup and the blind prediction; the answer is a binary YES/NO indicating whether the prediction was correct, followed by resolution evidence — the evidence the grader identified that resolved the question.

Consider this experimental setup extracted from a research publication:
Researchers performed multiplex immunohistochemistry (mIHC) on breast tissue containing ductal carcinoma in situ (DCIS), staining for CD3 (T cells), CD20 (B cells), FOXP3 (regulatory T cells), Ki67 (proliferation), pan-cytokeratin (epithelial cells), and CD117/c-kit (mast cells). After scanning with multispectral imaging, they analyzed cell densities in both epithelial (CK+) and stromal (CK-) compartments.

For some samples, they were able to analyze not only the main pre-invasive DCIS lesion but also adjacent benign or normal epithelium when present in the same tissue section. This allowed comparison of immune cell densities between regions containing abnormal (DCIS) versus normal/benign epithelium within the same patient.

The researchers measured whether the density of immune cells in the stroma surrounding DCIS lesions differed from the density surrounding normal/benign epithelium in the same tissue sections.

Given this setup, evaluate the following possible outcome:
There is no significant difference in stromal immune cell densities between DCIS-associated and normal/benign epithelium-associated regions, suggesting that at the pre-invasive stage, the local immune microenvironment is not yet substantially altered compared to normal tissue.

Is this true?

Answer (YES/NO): NO